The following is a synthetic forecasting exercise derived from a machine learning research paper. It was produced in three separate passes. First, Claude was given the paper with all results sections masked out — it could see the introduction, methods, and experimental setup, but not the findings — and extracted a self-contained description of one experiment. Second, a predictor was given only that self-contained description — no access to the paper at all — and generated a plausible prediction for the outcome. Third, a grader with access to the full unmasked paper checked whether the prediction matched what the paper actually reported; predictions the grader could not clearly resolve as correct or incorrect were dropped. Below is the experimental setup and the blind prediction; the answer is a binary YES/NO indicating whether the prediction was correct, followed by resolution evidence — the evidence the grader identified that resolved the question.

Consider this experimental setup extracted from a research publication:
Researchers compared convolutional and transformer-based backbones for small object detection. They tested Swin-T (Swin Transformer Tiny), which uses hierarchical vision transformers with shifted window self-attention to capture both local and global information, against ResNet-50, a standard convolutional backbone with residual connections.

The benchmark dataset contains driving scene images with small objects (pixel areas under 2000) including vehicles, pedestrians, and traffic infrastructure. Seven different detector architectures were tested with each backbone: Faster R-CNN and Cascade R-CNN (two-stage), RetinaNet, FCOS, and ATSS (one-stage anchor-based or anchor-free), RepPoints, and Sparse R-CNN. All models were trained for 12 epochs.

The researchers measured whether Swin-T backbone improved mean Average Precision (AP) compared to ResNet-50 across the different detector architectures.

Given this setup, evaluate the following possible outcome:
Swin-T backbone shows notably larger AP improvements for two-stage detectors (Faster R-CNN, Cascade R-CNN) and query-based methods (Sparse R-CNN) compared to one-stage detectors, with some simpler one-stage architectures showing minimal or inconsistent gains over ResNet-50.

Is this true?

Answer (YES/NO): NO